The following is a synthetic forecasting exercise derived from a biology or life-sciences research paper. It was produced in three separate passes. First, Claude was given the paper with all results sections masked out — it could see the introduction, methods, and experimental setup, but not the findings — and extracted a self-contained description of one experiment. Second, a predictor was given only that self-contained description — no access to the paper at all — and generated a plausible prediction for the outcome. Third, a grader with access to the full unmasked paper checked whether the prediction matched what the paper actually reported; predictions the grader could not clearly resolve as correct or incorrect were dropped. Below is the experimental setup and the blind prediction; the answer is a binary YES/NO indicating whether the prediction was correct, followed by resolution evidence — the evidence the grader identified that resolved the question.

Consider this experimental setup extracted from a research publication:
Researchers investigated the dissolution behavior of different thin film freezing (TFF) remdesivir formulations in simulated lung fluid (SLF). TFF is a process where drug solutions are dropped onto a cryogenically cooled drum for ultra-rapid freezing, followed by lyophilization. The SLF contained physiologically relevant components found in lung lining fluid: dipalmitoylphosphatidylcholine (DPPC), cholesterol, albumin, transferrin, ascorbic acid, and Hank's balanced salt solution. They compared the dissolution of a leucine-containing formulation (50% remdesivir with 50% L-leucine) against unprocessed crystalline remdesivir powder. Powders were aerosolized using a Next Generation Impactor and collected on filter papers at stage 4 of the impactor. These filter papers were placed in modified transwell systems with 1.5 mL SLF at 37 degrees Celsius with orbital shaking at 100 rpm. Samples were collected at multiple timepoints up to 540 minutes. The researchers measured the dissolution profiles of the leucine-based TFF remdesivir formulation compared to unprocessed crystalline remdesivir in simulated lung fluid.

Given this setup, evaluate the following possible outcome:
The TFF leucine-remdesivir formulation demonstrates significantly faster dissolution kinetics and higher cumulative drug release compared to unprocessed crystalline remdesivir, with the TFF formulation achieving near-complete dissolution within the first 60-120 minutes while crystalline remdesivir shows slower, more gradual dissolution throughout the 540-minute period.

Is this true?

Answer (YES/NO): YES